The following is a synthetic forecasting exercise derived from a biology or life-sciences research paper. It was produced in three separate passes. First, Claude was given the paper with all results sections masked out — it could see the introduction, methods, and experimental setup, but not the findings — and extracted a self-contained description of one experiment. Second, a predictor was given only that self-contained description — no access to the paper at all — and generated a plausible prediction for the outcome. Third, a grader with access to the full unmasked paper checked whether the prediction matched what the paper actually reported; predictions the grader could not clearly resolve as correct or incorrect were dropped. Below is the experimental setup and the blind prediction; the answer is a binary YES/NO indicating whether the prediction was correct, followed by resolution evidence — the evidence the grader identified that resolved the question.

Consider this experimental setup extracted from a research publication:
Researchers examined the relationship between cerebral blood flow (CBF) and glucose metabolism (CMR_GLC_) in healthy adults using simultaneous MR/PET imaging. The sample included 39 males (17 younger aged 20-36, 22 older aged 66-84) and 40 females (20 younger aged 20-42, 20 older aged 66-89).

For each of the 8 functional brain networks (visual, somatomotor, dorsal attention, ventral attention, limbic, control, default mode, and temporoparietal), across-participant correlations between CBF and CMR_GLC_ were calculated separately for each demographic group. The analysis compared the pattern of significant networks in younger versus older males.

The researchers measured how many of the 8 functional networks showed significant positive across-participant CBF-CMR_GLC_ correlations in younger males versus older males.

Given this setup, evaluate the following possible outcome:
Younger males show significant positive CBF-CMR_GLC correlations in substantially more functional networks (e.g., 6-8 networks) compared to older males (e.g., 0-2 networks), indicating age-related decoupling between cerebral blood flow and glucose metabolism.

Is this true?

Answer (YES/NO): NO